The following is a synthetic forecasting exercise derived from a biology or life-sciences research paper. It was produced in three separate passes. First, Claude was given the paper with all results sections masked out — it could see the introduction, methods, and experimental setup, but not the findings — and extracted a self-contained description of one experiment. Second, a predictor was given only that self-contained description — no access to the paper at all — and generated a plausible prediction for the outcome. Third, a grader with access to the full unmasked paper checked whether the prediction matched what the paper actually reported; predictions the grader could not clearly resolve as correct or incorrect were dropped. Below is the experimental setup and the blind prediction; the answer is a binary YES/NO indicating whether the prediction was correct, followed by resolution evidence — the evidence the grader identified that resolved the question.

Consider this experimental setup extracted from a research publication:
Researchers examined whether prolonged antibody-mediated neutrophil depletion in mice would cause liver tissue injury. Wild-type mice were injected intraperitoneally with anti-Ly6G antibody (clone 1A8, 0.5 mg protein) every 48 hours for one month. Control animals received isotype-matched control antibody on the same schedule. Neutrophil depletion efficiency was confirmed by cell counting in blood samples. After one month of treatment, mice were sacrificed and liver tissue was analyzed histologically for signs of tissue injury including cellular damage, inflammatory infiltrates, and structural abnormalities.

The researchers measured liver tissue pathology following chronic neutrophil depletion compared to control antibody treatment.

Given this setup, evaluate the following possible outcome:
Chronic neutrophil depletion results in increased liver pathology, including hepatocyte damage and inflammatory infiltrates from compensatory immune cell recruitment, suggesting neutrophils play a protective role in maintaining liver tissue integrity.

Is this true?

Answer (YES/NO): NO